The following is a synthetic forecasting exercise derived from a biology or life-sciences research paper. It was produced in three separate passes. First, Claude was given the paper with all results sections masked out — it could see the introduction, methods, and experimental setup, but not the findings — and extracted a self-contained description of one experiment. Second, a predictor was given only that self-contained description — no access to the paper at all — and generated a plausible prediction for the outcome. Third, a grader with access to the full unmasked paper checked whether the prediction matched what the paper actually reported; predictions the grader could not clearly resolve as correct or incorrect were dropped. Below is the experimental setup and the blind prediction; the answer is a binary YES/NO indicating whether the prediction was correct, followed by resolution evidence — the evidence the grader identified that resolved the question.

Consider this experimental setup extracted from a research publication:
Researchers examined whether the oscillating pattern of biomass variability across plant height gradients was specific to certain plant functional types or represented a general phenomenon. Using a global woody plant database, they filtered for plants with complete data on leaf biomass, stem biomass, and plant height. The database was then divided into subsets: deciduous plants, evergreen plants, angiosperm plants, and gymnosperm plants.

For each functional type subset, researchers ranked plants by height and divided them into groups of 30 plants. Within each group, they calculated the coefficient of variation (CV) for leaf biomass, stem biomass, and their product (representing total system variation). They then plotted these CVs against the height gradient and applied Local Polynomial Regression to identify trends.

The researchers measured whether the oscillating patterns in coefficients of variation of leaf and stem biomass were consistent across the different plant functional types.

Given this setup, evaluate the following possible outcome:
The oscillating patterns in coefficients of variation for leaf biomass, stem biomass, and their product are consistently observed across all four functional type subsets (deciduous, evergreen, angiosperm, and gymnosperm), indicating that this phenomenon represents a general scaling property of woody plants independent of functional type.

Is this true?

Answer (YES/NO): YES